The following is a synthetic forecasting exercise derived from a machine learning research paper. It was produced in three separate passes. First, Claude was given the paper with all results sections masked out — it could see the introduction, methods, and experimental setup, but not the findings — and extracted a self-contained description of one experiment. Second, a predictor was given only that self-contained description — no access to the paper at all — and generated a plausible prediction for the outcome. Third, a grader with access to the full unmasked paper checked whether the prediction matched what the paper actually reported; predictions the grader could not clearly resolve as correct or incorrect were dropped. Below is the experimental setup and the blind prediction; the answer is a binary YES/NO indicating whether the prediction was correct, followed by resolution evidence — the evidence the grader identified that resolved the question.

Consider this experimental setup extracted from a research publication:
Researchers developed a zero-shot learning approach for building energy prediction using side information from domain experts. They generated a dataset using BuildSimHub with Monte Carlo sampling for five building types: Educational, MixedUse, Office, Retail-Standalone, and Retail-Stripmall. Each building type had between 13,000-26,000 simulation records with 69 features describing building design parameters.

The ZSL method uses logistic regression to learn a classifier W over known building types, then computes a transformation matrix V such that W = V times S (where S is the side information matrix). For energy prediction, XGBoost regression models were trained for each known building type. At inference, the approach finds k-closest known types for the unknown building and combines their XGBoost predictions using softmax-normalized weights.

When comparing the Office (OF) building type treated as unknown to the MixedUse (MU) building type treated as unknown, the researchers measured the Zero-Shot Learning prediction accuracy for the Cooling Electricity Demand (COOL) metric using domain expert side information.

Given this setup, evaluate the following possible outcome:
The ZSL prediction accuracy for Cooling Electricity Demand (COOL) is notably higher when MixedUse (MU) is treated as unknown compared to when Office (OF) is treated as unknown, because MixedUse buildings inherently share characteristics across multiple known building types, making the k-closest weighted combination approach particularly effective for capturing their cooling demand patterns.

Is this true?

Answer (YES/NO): NO